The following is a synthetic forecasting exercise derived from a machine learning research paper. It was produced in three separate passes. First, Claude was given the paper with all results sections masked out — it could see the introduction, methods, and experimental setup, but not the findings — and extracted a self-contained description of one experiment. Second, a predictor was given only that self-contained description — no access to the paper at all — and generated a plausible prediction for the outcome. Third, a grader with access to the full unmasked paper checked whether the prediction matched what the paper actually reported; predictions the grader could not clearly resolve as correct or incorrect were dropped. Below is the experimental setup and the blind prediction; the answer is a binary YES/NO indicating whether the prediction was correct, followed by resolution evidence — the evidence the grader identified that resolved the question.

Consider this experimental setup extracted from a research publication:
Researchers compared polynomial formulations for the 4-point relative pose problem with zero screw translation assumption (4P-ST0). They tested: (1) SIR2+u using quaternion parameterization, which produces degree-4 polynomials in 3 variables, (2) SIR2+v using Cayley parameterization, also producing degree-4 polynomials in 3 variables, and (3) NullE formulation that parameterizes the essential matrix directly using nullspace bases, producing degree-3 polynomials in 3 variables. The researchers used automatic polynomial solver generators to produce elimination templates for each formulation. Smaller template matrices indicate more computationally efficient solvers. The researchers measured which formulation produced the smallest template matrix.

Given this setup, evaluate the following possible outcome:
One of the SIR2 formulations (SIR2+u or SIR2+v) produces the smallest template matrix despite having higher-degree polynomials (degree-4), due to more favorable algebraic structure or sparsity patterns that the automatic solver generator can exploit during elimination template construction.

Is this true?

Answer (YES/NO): NO